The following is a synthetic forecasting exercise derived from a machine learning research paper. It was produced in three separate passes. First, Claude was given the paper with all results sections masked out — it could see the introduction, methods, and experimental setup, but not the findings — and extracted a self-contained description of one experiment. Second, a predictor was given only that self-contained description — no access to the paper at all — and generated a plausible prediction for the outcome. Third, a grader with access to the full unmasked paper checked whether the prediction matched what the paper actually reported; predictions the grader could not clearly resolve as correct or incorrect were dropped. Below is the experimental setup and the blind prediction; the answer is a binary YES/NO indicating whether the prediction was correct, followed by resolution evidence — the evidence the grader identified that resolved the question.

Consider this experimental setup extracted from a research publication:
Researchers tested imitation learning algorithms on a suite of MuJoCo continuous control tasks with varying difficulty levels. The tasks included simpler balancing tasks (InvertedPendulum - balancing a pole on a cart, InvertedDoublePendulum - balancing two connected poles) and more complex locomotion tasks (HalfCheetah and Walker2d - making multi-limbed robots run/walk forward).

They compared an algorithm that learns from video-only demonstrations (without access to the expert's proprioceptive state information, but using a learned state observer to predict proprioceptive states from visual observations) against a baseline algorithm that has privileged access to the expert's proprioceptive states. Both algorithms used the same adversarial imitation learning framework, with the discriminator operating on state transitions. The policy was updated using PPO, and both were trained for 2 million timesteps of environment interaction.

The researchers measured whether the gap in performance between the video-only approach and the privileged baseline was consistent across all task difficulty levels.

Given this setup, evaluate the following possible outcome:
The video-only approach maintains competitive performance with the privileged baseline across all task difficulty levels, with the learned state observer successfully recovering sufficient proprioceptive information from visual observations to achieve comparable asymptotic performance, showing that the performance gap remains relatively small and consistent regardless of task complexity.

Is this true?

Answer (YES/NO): NO